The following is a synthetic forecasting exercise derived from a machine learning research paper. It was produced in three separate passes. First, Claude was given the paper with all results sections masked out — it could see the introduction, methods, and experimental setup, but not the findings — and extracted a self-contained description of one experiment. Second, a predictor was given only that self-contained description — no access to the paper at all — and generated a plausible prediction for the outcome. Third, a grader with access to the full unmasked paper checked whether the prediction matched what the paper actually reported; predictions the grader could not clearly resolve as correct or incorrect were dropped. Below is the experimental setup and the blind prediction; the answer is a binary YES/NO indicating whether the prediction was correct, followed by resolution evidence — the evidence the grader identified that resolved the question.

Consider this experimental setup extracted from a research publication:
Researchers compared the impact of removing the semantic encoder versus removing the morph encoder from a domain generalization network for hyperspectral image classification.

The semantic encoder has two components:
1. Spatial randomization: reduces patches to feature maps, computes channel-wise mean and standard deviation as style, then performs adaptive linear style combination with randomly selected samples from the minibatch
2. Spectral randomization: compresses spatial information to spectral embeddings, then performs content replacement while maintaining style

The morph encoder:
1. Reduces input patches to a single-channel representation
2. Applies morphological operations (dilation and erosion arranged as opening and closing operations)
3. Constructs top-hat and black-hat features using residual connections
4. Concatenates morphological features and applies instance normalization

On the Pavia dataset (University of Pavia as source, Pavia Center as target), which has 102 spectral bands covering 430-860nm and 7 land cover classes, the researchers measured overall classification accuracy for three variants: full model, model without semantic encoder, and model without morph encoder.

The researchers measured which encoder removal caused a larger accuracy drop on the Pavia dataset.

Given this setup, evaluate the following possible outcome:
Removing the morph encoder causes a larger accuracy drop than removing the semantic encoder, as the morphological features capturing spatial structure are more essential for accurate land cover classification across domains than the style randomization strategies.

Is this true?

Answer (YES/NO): YES